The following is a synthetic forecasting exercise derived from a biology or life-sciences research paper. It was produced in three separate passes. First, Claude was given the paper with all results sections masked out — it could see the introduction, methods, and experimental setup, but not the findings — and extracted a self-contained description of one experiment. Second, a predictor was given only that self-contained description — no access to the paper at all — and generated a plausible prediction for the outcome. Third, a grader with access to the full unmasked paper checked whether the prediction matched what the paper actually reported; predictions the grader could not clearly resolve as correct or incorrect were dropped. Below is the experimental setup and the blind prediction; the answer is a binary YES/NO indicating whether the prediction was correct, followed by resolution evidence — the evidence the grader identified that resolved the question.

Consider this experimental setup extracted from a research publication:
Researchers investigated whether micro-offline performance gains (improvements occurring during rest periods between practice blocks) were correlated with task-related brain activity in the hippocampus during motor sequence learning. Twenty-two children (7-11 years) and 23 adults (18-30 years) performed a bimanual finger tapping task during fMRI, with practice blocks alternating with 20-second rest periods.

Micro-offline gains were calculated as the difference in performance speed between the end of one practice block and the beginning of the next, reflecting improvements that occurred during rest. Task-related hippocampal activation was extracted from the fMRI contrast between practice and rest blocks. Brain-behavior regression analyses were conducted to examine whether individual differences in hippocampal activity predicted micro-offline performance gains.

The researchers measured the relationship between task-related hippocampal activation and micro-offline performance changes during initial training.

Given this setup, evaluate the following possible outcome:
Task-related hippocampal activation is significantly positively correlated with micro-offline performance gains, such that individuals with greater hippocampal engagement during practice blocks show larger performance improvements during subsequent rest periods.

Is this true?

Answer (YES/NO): NO